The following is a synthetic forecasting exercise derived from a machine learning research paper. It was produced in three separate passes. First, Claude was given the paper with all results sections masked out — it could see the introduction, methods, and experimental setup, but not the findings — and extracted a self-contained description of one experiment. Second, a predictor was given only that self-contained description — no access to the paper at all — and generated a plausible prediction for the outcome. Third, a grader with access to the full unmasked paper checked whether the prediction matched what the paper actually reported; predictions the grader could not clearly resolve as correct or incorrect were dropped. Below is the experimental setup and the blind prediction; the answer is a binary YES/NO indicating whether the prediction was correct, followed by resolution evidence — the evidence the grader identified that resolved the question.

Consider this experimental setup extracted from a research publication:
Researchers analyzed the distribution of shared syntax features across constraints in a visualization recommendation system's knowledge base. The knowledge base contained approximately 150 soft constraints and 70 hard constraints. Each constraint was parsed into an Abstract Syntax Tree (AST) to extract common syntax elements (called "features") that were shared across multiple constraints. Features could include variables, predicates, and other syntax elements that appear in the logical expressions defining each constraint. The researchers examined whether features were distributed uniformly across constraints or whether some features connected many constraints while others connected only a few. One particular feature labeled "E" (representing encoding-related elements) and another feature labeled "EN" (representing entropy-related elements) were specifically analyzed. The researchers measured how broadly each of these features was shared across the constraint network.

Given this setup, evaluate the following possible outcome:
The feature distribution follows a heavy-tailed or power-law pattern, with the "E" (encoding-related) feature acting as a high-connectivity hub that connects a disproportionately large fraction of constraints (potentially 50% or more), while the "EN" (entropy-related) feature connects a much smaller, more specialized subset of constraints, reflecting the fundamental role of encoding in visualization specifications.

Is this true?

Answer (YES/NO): YES